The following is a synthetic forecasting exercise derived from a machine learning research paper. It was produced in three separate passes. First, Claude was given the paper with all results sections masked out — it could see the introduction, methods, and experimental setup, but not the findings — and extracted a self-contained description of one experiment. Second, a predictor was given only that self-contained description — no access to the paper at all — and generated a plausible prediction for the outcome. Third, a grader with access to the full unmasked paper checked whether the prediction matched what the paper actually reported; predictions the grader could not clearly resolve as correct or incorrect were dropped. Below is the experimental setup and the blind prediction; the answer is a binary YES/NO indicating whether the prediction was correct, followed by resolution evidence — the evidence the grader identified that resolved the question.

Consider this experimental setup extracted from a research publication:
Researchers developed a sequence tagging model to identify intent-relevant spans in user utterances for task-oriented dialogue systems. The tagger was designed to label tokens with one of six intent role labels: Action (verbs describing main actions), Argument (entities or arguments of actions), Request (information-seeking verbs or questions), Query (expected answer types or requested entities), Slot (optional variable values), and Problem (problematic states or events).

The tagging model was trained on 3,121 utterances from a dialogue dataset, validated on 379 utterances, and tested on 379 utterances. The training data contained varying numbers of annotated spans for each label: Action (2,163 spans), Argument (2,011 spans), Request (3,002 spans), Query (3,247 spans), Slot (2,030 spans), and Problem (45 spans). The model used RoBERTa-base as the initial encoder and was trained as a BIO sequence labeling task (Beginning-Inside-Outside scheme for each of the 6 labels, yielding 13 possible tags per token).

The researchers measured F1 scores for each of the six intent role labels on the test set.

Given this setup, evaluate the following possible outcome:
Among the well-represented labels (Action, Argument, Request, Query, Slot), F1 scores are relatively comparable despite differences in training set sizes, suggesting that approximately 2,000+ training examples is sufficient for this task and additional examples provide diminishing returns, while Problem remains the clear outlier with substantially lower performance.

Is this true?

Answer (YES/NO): YES